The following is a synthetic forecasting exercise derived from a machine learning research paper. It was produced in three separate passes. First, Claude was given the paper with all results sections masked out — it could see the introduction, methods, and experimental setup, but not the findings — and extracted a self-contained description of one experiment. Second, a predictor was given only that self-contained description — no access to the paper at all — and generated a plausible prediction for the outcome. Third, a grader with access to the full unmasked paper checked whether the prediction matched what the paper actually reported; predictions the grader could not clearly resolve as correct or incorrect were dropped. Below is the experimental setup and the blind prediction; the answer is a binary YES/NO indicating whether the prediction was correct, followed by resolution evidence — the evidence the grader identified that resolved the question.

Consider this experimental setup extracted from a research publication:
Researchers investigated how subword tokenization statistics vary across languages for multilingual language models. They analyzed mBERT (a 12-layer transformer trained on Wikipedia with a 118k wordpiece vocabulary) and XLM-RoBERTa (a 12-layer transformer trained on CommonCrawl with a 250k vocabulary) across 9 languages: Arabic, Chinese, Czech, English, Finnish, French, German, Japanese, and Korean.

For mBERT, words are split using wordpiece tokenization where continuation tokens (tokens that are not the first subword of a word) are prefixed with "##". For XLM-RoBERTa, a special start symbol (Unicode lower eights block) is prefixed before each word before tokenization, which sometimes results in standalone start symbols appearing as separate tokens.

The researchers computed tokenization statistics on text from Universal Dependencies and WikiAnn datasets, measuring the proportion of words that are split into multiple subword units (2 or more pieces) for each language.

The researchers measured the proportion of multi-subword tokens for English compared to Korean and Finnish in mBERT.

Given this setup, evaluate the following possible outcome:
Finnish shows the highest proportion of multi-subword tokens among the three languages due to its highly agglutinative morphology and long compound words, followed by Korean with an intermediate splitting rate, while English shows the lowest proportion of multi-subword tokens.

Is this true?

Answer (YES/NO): NO